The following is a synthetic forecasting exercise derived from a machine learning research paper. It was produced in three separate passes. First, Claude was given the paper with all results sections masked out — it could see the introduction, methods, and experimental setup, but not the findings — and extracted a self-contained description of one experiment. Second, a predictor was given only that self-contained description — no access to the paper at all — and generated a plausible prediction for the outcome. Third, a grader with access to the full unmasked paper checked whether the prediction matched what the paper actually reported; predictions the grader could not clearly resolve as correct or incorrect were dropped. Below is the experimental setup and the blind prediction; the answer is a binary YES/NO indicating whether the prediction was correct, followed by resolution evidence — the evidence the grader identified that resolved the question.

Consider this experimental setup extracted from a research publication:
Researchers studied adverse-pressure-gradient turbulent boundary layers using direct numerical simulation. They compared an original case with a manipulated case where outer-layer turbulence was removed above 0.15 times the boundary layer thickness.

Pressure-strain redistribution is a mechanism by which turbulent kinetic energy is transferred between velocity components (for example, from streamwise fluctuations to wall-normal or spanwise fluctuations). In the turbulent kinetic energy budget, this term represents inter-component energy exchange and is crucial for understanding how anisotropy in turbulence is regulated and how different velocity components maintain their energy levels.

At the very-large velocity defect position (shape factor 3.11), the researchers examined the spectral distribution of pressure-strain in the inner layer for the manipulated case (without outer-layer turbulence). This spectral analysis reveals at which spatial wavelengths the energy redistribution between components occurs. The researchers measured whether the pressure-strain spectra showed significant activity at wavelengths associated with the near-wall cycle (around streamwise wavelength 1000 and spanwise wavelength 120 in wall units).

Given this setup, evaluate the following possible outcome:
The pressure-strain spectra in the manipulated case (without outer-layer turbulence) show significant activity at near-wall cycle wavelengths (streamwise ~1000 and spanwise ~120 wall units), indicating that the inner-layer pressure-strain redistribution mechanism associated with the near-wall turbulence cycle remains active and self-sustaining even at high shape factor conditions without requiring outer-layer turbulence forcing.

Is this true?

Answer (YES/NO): YES